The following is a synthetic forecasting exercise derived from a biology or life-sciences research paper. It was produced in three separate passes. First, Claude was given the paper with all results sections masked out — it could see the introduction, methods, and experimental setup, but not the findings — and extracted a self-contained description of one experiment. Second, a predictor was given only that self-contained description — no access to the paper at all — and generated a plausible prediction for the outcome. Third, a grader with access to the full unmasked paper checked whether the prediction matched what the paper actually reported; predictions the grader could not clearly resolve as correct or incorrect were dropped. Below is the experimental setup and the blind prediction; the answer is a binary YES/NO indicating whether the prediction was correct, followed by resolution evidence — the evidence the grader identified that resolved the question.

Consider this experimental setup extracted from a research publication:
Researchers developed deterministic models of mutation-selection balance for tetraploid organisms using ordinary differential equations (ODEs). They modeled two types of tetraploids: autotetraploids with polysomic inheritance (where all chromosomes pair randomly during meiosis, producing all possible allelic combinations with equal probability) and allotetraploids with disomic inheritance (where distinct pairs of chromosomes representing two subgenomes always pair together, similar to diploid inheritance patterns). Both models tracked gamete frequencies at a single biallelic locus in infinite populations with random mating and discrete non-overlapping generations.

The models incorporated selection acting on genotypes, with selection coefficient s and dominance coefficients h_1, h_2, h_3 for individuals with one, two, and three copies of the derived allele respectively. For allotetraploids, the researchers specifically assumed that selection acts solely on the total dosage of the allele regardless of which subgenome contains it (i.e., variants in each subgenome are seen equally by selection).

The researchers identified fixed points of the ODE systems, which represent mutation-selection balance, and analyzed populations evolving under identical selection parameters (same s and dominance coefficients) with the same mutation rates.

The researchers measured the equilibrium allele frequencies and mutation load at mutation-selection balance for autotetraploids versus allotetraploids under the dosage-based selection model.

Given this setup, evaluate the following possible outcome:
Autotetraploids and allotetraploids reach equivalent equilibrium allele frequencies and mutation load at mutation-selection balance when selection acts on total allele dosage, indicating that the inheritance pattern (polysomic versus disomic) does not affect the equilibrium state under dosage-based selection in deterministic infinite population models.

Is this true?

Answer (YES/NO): NO